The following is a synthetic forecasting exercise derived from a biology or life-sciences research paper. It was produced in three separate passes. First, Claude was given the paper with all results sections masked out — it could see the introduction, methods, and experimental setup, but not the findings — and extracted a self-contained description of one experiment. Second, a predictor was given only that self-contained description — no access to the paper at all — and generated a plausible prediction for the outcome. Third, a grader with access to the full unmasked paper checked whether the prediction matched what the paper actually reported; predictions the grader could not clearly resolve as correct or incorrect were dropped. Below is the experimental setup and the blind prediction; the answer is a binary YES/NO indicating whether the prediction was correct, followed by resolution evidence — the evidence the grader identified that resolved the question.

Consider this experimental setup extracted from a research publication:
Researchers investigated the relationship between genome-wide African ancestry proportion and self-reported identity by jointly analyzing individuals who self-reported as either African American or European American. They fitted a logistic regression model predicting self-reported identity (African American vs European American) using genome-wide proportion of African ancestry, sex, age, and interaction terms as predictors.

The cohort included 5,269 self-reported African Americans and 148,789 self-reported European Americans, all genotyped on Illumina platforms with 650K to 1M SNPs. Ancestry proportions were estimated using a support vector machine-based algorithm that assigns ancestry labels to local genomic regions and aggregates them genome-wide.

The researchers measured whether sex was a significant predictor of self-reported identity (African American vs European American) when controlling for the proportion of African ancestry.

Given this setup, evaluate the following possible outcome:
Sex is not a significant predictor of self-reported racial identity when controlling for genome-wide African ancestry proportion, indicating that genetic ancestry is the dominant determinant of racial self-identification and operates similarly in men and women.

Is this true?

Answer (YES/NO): NO